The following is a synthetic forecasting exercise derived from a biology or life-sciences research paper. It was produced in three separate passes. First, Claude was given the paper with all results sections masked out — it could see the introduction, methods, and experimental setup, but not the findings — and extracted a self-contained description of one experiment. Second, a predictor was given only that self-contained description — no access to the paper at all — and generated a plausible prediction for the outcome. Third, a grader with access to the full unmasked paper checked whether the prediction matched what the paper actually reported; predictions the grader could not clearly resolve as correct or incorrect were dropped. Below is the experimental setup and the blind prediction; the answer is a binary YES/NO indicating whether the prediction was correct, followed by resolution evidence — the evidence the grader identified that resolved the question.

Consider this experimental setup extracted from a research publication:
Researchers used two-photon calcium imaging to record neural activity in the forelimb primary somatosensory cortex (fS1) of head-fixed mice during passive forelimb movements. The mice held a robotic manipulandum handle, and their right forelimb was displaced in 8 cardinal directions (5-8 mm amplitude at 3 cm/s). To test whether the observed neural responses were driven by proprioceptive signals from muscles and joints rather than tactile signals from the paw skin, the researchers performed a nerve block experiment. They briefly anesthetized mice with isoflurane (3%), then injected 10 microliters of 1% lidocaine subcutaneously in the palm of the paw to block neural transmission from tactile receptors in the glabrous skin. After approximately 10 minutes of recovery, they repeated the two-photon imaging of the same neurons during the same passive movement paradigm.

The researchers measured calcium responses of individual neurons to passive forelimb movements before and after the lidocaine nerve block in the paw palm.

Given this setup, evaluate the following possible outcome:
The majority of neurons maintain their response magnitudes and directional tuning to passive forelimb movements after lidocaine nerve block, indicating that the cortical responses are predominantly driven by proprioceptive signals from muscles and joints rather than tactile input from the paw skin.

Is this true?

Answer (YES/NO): YES